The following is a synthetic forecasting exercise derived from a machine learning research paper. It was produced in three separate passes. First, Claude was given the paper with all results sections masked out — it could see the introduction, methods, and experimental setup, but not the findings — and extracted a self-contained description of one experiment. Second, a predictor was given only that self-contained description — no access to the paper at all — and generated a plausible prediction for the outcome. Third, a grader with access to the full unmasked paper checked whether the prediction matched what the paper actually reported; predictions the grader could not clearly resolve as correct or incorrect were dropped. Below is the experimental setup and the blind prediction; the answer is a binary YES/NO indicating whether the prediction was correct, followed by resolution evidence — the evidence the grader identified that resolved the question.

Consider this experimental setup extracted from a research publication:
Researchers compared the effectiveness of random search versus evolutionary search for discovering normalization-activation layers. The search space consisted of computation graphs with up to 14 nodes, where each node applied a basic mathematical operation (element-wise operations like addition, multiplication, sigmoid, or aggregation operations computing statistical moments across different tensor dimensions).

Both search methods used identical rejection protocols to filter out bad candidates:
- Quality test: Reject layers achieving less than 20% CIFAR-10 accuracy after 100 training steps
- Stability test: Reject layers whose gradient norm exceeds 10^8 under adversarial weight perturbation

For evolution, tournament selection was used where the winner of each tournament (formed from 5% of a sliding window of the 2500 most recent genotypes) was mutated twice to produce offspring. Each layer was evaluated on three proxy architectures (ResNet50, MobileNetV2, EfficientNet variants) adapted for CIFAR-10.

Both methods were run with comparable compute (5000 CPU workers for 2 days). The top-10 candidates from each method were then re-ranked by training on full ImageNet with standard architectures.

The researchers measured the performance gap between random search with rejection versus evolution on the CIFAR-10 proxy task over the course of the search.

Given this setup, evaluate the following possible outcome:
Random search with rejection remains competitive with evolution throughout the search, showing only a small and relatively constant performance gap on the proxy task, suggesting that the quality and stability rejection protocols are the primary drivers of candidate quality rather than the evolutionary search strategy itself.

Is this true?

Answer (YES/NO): NO